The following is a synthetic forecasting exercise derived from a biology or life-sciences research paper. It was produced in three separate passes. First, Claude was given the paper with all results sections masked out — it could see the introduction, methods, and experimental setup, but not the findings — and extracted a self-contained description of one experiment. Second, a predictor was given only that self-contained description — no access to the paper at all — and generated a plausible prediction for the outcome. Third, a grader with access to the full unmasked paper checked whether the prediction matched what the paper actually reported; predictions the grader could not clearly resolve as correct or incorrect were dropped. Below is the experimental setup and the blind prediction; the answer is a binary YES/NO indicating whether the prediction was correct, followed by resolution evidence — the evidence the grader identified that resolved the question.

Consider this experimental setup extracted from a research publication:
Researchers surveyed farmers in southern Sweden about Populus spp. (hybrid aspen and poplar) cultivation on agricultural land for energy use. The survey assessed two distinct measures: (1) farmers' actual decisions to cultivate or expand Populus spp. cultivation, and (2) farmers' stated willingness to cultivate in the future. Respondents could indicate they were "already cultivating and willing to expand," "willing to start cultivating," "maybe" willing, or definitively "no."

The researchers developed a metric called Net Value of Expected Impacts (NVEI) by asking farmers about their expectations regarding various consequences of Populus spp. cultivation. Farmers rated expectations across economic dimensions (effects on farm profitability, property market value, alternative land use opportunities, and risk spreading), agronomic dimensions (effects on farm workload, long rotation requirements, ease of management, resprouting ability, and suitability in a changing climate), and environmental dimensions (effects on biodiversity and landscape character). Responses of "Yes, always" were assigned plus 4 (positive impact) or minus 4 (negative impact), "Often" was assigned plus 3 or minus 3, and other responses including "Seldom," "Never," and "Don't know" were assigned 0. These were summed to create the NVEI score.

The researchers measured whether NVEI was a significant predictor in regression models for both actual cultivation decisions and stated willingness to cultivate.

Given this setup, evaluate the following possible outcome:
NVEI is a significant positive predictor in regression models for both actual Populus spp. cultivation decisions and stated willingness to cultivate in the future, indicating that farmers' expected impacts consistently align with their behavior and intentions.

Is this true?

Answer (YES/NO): YES